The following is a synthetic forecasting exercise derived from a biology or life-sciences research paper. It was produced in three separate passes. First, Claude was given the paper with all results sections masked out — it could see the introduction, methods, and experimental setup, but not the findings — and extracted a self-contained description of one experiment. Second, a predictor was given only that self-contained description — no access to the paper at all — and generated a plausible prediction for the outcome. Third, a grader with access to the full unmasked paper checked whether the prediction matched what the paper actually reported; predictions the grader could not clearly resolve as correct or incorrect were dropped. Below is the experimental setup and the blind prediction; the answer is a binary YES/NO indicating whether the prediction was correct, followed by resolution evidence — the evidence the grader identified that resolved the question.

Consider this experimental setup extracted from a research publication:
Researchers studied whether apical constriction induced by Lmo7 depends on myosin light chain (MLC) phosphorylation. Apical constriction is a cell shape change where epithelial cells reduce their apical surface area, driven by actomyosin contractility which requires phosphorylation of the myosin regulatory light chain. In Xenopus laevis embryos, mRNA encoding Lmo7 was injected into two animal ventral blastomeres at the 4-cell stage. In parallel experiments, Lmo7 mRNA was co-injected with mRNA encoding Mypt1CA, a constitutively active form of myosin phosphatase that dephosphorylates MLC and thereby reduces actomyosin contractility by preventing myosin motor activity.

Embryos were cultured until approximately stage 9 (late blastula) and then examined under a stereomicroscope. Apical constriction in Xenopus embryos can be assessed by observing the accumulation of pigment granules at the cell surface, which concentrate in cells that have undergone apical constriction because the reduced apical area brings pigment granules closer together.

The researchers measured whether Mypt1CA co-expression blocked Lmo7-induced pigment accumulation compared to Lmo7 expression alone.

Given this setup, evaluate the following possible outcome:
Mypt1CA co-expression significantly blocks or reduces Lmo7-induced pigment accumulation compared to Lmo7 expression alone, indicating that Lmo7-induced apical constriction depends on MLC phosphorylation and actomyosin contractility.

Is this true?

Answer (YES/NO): YES